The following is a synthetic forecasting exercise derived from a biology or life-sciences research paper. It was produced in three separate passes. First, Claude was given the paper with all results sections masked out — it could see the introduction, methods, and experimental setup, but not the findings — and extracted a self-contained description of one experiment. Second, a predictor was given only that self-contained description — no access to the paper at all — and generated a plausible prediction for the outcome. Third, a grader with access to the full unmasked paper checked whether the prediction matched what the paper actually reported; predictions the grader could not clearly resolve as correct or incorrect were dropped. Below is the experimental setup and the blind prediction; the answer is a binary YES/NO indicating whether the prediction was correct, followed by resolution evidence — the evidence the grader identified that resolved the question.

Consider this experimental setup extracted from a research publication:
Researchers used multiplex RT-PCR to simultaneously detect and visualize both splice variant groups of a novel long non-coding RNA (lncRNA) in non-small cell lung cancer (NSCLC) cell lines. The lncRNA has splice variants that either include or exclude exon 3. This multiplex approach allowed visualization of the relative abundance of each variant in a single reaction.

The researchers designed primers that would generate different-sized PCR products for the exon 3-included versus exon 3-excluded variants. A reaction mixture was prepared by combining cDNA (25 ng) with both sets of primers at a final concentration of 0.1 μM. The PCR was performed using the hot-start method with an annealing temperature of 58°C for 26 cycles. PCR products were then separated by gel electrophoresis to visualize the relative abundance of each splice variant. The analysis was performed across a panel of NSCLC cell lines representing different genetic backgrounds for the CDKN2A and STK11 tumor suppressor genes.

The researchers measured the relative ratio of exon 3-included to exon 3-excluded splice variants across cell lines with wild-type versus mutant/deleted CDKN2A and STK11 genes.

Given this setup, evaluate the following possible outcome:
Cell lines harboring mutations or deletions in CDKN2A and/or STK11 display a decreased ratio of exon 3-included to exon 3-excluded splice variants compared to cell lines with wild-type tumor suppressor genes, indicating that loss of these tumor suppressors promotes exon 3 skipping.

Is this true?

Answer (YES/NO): YES